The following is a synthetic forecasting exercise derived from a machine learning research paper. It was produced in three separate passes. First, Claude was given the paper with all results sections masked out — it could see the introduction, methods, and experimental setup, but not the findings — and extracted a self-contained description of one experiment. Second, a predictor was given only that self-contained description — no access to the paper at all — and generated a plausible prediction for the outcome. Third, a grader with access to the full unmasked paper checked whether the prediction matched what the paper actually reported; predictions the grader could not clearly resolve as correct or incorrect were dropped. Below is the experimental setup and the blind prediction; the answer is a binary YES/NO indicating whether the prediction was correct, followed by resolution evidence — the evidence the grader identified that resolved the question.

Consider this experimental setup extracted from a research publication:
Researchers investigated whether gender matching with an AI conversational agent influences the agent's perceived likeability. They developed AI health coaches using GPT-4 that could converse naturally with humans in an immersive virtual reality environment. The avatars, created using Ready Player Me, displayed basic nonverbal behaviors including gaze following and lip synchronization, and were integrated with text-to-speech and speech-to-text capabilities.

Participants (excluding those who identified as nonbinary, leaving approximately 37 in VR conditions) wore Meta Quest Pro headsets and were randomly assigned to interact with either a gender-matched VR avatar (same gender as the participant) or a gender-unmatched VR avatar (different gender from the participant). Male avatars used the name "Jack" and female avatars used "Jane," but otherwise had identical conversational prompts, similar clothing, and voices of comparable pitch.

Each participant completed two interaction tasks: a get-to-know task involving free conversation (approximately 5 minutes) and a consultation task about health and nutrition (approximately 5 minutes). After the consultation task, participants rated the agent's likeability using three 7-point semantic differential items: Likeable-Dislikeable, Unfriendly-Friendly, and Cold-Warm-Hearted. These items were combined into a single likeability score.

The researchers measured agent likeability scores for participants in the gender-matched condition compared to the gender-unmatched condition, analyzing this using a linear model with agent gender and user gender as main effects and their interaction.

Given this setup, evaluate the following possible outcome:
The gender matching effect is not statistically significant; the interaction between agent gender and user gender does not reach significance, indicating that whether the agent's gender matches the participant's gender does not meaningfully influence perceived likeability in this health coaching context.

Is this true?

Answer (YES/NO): YES